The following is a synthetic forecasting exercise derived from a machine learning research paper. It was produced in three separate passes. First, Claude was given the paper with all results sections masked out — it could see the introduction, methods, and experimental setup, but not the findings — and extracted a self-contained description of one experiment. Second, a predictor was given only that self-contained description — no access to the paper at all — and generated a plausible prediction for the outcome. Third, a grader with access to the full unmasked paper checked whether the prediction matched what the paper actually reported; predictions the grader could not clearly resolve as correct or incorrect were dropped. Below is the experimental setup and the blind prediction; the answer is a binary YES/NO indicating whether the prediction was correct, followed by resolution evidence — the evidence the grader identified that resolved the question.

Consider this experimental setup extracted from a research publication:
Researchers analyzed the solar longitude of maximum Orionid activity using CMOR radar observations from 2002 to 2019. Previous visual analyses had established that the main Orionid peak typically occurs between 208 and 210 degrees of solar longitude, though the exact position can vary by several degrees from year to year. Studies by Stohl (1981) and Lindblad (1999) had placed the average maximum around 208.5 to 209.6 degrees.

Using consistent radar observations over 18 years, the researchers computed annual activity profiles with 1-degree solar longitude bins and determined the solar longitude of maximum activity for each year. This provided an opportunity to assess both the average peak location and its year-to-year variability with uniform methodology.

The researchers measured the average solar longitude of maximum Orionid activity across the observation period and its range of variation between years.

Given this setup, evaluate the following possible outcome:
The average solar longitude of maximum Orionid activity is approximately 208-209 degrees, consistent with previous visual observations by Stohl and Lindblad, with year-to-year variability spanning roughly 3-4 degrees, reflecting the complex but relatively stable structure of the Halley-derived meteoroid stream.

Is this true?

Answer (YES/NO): YES